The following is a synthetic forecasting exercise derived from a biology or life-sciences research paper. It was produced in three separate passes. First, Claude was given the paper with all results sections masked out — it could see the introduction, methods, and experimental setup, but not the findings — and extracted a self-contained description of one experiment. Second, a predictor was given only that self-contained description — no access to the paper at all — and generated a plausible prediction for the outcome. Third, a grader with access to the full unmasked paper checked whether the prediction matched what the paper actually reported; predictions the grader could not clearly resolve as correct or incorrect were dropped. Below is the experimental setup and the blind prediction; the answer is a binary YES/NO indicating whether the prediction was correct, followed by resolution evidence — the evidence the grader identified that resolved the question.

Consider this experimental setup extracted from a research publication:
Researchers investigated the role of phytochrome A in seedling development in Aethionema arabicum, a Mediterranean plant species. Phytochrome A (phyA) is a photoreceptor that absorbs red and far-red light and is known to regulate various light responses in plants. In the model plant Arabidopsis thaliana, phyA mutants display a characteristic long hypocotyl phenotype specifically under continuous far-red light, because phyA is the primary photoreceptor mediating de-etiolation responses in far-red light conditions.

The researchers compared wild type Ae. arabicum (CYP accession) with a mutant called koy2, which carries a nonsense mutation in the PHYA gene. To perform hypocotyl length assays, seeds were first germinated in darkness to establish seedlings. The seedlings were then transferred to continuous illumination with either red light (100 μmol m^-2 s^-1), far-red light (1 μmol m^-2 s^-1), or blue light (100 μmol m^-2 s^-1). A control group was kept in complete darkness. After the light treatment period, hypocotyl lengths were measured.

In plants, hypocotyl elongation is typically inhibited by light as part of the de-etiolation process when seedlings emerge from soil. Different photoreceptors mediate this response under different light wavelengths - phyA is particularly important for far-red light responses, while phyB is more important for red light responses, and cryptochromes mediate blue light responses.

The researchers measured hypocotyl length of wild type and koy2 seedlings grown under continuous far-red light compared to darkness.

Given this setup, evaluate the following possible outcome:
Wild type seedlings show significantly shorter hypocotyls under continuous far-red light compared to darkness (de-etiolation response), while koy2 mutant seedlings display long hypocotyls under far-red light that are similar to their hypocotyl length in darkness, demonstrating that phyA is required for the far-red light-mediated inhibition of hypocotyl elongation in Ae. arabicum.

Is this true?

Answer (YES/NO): YES